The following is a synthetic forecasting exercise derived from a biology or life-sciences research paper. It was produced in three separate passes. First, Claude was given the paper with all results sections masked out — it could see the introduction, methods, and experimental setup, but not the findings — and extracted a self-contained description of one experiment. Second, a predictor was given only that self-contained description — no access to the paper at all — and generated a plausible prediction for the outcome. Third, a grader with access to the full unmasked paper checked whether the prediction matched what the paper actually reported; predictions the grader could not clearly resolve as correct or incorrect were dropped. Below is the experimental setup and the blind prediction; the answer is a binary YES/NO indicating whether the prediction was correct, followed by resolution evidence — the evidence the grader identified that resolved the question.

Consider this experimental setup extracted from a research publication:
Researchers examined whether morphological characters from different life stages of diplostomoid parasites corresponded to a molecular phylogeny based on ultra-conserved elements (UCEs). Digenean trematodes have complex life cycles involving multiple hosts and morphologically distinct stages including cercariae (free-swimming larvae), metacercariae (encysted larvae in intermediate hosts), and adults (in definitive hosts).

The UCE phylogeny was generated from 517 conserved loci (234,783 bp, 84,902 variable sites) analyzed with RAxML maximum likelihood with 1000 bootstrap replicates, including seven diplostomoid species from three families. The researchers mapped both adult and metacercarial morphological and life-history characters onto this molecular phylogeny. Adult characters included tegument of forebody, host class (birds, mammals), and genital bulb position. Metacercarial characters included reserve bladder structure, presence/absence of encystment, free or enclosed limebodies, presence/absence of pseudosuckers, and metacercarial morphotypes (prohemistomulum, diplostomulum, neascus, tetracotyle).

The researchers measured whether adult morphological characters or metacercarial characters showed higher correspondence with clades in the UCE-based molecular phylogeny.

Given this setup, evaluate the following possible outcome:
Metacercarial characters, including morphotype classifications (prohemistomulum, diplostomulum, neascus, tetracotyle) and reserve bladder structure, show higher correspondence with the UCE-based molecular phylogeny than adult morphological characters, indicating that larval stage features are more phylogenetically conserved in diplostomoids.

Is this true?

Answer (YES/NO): YES